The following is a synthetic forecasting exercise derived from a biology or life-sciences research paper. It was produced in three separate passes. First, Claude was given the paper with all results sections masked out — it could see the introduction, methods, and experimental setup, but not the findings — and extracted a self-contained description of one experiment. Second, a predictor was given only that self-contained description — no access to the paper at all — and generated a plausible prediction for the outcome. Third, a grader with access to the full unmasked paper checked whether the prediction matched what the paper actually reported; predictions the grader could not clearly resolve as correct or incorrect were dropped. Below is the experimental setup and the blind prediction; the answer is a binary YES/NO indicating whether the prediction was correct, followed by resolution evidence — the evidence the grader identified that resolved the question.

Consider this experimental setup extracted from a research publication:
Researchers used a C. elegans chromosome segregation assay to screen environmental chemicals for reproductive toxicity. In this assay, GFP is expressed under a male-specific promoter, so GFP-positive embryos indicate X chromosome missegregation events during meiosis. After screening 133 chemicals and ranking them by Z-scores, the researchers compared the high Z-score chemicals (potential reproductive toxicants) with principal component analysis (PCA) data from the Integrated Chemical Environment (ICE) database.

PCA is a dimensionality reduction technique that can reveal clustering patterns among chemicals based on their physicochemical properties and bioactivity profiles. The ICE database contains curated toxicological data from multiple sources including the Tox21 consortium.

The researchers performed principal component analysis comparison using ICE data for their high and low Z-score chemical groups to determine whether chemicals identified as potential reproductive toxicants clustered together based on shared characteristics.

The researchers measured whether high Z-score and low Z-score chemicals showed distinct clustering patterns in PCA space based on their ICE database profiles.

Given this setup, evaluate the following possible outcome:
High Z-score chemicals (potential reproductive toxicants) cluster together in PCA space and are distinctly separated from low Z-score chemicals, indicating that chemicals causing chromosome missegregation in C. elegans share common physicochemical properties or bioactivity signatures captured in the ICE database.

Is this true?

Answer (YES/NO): NO